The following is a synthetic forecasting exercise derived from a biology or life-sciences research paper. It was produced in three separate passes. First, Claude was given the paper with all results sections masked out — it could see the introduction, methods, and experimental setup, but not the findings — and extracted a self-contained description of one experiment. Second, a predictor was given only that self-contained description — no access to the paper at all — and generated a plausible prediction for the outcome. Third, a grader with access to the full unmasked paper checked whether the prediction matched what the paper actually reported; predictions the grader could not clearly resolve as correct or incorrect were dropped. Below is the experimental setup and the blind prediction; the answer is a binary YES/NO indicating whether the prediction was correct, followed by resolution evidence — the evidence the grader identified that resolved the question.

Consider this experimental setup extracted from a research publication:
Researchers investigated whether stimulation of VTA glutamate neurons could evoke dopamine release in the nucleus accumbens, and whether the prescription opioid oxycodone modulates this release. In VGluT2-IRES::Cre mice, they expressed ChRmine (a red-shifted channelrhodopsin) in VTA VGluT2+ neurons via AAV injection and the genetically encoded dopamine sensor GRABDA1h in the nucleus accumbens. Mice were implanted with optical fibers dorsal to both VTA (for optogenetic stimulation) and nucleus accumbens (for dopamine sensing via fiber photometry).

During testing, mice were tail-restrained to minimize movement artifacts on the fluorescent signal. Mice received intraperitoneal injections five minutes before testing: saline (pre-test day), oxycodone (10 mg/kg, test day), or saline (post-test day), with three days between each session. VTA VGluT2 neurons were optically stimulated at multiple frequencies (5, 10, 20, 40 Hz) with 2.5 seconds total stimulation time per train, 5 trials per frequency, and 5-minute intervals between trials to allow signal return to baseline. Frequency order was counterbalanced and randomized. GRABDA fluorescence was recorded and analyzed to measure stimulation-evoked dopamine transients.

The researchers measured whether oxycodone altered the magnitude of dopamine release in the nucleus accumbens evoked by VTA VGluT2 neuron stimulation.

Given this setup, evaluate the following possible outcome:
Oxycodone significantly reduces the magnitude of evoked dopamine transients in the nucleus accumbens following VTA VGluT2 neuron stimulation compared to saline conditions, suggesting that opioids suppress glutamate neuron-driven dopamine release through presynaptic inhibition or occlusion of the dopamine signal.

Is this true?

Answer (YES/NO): YES